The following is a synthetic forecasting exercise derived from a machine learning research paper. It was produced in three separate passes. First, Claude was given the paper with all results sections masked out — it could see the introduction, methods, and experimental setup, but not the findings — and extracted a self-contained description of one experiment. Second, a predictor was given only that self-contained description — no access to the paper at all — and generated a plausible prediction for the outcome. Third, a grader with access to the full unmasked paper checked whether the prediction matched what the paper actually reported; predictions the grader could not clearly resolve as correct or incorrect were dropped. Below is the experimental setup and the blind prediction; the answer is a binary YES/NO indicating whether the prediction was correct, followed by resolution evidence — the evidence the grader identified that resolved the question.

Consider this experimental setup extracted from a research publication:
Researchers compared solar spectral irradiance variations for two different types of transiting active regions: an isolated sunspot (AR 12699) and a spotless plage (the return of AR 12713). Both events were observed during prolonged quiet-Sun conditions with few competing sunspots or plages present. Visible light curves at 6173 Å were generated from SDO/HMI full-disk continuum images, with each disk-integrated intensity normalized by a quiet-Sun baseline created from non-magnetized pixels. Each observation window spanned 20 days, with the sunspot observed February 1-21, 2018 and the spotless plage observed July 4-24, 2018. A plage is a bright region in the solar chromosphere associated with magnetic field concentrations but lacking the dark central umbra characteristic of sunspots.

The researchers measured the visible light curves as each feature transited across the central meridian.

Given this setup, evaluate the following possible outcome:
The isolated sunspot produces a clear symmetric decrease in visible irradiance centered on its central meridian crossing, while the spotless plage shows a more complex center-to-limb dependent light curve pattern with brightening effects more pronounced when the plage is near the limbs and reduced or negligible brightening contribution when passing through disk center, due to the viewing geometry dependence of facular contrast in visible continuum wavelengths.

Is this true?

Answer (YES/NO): NO